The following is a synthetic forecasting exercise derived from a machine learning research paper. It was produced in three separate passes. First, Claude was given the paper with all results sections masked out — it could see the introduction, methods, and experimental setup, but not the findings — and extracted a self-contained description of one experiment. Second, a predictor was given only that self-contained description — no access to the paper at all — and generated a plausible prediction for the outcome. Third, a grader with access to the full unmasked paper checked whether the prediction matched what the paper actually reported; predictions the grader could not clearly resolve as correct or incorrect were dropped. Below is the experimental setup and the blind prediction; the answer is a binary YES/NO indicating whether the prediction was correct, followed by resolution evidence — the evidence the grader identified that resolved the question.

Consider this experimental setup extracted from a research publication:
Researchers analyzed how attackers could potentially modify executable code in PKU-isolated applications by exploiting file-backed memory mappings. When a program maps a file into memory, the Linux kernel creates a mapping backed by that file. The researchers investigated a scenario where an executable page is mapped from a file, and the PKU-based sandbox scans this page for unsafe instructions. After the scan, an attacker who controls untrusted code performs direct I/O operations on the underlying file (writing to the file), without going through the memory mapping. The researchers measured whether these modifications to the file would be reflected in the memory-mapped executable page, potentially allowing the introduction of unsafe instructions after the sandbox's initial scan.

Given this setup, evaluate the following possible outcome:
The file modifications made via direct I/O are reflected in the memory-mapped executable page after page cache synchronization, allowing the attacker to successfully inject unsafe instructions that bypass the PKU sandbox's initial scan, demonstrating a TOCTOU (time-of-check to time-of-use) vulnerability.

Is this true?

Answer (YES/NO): YES